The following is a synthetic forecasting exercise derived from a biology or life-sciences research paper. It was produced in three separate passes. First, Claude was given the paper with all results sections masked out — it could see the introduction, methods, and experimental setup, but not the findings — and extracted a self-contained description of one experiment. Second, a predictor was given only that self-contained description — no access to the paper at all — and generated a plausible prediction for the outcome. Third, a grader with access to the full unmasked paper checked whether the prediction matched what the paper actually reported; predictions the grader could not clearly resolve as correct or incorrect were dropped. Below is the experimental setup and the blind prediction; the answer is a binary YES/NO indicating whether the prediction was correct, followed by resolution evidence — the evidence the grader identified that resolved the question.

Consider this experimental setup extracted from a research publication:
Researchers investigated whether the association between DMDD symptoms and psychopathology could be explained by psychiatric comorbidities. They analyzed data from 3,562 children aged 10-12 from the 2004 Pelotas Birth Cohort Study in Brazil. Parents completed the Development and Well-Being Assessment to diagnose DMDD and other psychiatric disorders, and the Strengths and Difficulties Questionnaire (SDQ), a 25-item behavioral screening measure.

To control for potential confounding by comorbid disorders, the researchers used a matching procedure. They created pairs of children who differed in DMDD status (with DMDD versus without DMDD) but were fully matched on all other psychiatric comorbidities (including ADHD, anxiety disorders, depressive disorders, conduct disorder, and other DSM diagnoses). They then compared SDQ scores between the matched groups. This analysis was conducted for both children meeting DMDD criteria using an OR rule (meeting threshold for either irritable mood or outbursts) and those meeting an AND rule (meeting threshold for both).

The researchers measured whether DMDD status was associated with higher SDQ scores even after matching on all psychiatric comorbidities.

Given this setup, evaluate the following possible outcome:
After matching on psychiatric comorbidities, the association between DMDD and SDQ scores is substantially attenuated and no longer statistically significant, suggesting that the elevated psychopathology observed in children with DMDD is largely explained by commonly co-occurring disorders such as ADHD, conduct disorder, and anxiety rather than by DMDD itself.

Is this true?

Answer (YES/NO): NO